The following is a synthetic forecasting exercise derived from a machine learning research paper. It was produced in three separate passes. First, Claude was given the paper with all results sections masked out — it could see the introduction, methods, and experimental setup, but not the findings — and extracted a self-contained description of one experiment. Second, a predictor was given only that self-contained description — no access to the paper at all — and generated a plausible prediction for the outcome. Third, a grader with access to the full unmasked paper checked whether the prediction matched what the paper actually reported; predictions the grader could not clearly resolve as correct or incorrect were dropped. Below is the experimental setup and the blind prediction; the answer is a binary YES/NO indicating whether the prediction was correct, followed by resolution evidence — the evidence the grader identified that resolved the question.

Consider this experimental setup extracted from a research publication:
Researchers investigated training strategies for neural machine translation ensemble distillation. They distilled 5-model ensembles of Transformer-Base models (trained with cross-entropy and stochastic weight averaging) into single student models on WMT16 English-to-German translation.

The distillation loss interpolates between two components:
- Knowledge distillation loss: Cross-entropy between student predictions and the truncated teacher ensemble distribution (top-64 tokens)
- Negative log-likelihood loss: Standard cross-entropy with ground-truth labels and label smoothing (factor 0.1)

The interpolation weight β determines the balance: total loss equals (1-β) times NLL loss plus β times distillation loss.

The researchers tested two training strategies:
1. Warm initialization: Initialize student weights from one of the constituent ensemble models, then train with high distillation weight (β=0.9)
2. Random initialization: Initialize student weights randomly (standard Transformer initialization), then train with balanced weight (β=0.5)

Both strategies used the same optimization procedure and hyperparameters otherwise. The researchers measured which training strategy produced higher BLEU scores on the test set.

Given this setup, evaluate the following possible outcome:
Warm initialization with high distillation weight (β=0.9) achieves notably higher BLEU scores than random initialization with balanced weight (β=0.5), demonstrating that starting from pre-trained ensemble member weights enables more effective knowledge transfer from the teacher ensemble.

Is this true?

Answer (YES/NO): NO